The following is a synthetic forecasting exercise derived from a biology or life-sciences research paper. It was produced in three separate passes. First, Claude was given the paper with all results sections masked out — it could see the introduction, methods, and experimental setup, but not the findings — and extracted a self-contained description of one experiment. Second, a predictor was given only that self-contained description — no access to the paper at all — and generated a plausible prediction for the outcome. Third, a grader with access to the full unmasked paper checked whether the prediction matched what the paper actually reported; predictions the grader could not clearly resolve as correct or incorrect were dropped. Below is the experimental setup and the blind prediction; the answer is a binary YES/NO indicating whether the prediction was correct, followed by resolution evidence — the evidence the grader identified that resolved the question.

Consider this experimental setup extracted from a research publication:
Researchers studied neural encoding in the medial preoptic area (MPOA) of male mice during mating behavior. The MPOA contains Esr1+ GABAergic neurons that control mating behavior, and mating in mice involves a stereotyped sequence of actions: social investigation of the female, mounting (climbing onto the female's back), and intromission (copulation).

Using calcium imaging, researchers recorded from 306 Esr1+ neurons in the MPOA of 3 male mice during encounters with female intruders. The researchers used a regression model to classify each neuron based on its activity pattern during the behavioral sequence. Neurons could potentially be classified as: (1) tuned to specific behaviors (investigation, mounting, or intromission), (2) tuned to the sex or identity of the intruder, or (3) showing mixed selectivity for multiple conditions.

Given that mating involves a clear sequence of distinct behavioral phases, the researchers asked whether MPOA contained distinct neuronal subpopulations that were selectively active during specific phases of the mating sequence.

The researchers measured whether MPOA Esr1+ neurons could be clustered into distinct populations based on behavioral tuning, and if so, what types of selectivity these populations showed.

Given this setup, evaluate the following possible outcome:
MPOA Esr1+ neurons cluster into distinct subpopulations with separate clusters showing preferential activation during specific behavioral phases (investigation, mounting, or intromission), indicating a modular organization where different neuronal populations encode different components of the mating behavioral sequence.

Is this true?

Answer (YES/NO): YES